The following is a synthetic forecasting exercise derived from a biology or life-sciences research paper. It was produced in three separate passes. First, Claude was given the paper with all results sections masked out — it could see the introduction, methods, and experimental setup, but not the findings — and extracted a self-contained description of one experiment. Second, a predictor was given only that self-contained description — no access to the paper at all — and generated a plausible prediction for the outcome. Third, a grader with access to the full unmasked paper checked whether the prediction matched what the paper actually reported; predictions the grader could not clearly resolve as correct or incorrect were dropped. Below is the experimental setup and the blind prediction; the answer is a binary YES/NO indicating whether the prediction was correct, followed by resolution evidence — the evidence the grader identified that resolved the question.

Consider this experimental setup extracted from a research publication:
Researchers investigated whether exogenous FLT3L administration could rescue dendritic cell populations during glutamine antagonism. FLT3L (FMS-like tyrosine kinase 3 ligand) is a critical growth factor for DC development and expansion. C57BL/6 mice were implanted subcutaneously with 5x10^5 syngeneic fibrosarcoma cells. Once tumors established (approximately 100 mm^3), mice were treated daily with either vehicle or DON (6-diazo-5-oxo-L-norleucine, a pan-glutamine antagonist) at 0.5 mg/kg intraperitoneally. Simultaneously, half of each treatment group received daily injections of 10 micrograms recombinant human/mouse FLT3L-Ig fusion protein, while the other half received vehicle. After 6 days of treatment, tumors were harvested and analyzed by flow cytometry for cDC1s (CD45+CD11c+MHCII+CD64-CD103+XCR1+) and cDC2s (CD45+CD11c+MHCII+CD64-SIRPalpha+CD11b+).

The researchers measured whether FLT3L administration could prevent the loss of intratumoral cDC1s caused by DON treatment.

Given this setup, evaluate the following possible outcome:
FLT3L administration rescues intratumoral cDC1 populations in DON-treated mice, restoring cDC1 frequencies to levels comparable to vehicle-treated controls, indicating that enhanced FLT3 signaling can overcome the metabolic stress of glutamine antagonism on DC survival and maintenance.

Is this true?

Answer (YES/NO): NO